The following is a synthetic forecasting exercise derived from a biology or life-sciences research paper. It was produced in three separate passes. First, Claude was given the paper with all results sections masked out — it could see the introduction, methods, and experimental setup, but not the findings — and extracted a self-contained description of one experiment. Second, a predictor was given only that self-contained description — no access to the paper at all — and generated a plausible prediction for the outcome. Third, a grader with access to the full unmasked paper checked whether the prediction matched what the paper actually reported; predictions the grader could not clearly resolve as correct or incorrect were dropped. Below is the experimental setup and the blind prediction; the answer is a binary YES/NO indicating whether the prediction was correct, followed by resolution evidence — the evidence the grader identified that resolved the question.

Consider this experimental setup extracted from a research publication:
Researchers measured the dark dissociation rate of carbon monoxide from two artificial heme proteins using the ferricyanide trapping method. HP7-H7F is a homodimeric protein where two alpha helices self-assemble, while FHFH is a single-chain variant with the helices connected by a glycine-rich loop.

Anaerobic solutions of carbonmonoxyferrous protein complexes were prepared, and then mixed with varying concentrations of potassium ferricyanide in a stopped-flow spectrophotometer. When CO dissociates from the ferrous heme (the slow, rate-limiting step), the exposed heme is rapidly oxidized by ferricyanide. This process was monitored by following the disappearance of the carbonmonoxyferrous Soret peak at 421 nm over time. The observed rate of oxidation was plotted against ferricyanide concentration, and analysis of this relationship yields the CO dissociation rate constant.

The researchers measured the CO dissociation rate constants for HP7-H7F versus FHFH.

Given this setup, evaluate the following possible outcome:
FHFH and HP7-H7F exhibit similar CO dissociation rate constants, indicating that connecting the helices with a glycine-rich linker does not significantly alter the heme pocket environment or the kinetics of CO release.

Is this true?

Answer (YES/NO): YES